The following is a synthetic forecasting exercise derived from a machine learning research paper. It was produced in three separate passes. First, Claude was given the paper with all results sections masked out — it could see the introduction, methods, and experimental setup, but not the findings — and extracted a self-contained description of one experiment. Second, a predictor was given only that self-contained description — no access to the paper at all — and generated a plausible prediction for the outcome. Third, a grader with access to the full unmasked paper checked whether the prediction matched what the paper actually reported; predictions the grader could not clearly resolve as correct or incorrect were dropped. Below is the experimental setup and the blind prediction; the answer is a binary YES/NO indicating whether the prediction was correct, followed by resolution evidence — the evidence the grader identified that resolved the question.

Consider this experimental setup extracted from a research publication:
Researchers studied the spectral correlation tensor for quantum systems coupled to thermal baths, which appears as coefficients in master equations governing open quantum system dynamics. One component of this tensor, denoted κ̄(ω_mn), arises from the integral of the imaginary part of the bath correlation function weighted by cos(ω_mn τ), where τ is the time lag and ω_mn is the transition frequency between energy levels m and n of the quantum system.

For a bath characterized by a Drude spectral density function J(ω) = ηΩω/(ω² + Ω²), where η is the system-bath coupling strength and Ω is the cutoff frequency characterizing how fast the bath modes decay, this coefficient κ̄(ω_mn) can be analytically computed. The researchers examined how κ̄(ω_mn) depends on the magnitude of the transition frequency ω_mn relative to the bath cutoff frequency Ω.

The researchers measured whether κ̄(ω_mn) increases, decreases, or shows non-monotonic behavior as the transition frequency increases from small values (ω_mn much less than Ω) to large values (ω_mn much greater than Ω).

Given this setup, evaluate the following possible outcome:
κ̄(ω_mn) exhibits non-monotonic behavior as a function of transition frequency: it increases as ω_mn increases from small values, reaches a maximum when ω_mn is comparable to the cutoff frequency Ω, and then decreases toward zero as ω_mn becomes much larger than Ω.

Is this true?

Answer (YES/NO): NO